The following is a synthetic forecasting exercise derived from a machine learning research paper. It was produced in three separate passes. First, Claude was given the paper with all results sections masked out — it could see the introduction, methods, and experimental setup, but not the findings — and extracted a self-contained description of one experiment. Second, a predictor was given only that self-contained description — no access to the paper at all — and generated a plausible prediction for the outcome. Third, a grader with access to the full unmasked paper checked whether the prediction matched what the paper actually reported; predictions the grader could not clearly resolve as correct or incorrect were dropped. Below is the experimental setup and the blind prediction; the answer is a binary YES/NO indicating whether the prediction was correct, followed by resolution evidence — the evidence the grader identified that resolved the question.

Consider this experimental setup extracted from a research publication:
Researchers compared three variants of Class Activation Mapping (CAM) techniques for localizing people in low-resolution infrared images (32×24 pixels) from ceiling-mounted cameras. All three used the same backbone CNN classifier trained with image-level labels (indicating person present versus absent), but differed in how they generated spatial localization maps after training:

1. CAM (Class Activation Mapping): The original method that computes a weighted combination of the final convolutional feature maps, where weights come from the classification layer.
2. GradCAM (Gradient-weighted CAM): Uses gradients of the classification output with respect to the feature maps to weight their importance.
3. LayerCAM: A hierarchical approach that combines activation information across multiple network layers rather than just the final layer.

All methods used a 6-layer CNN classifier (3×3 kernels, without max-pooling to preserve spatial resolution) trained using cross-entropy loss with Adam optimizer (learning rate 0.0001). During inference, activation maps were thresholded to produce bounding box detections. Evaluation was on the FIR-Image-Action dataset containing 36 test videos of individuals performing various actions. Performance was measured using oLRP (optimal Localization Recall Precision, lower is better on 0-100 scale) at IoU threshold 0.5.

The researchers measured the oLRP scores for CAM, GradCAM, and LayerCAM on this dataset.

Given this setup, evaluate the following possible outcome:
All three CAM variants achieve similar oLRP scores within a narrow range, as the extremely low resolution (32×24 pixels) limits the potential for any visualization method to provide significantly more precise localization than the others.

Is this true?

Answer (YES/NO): YES